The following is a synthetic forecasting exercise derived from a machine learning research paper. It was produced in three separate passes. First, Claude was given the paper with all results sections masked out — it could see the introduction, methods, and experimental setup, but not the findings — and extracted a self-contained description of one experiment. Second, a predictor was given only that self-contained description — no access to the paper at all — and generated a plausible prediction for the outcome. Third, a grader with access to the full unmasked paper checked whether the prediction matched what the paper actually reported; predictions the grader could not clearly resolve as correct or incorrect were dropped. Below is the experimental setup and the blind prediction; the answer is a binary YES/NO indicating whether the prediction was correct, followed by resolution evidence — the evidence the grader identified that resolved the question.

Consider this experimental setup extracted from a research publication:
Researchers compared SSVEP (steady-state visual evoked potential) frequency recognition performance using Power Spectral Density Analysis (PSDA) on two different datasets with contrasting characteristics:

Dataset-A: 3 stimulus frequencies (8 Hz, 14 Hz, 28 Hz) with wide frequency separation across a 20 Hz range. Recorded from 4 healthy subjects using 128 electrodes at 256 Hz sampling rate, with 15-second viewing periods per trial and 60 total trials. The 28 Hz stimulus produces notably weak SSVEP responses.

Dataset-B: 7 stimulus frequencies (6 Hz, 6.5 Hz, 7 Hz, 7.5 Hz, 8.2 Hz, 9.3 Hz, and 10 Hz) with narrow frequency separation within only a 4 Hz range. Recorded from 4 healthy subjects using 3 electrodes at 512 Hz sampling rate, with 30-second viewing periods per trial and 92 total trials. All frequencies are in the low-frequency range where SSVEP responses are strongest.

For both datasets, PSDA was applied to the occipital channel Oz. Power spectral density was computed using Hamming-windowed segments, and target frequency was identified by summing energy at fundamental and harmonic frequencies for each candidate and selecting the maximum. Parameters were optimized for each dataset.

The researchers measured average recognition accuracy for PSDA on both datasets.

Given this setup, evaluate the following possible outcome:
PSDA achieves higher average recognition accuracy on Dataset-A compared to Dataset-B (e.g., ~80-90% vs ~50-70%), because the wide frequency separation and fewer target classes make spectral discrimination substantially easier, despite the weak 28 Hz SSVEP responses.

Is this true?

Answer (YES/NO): NO